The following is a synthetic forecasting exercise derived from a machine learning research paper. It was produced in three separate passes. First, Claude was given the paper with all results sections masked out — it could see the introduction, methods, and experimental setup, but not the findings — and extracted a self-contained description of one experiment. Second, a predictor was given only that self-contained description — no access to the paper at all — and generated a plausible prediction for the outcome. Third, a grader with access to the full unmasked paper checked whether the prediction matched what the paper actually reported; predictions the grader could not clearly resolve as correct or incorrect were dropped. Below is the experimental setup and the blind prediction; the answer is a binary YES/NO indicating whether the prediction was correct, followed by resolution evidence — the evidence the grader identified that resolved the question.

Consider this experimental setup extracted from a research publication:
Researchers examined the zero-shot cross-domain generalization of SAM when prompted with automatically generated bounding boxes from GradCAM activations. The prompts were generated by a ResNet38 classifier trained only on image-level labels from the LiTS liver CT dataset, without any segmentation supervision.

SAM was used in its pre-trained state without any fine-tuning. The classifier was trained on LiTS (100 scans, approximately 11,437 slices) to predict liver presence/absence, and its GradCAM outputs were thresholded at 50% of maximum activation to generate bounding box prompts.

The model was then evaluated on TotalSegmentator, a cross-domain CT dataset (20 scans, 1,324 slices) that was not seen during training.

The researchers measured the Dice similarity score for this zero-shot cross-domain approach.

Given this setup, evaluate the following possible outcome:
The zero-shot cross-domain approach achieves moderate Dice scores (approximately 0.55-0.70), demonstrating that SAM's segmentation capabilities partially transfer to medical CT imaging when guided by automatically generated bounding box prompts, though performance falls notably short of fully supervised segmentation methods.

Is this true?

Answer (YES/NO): NO